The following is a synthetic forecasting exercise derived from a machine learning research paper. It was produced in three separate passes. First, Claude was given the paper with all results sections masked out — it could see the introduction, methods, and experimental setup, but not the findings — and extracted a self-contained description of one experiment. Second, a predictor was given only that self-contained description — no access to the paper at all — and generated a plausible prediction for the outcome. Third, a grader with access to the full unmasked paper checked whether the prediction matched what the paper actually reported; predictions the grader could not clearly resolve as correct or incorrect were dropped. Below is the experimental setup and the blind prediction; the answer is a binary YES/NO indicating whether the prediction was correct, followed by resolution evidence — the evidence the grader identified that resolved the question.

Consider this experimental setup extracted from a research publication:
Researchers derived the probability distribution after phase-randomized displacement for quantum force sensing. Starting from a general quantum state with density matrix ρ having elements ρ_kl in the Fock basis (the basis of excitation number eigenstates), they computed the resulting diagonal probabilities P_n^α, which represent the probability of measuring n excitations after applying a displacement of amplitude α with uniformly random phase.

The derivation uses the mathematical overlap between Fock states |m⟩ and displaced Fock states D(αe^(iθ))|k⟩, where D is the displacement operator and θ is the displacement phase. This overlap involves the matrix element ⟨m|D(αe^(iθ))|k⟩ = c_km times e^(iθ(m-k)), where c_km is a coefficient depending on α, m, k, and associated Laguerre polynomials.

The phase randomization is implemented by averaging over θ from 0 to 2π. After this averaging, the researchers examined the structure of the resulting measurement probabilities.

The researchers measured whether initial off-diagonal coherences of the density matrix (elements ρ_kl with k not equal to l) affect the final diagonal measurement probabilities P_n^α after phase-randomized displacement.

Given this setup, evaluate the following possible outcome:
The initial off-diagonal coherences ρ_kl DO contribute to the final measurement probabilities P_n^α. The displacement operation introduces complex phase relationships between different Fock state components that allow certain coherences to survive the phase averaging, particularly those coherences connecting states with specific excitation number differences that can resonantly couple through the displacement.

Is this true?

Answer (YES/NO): NO